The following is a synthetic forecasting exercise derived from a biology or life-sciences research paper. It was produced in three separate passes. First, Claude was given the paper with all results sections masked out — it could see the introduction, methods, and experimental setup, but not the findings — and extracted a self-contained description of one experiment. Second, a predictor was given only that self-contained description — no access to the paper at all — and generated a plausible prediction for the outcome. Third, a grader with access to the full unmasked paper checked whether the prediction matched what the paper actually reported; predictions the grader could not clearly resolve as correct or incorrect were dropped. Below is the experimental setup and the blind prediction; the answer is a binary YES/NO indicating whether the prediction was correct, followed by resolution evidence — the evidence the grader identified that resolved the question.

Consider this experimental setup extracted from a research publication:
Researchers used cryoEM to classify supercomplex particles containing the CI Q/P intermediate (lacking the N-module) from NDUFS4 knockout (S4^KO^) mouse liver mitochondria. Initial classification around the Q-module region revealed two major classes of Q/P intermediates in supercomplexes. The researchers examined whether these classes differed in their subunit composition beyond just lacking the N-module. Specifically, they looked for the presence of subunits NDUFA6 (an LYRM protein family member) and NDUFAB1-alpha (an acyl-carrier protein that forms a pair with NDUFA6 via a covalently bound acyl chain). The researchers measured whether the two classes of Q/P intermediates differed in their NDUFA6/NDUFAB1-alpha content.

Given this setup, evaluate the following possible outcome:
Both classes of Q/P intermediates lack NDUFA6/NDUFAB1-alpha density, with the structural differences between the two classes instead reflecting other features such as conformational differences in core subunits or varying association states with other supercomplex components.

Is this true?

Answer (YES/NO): NO